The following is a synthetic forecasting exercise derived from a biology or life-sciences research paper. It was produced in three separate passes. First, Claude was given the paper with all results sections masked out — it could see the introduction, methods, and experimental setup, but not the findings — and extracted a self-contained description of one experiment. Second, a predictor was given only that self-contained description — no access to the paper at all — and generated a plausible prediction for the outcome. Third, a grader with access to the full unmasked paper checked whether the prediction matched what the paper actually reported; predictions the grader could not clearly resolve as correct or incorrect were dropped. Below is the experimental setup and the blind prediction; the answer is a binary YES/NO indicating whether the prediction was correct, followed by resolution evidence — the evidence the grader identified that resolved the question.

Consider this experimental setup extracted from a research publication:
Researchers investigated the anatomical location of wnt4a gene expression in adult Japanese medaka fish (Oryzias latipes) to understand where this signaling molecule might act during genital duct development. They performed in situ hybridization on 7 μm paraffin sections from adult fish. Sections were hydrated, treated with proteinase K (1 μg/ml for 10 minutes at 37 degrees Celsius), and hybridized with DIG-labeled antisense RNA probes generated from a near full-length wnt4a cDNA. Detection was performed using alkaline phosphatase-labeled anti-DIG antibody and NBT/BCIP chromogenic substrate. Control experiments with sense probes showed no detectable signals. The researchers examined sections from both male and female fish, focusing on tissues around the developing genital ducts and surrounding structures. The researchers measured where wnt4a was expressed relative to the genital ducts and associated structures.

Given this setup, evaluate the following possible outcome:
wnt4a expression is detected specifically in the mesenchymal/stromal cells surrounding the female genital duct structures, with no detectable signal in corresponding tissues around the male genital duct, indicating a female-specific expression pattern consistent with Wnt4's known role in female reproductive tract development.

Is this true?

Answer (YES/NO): NO